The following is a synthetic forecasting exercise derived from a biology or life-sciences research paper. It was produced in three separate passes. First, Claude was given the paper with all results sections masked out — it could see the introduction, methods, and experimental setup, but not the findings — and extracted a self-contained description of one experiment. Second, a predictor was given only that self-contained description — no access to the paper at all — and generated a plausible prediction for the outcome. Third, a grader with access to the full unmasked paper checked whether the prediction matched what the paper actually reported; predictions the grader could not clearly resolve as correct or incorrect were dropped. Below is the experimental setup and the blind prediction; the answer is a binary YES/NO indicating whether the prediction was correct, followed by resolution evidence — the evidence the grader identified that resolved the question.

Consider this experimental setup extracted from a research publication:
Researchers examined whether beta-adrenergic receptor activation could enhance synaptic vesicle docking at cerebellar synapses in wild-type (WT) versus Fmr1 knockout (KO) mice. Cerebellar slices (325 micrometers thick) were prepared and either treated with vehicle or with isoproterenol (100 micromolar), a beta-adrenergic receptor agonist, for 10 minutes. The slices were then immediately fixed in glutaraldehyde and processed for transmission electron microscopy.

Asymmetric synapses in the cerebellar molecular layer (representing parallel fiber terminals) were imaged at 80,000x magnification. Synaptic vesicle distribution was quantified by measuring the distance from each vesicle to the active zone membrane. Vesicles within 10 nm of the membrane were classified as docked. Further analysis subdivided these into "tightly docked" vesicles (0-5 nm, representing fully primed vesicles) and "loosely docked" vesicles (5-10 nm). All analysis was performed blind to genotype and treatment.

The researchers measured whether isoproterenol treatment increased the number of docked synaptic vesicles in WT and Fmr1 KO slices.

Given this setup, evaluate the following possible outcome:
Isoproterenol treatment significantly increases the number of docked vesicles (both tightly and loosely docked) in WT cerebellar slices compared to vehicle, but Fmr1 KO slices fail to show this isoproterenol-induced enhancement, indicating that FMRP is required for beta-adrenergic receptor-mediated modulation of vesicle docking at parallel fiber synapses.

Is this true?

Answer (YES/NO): NO